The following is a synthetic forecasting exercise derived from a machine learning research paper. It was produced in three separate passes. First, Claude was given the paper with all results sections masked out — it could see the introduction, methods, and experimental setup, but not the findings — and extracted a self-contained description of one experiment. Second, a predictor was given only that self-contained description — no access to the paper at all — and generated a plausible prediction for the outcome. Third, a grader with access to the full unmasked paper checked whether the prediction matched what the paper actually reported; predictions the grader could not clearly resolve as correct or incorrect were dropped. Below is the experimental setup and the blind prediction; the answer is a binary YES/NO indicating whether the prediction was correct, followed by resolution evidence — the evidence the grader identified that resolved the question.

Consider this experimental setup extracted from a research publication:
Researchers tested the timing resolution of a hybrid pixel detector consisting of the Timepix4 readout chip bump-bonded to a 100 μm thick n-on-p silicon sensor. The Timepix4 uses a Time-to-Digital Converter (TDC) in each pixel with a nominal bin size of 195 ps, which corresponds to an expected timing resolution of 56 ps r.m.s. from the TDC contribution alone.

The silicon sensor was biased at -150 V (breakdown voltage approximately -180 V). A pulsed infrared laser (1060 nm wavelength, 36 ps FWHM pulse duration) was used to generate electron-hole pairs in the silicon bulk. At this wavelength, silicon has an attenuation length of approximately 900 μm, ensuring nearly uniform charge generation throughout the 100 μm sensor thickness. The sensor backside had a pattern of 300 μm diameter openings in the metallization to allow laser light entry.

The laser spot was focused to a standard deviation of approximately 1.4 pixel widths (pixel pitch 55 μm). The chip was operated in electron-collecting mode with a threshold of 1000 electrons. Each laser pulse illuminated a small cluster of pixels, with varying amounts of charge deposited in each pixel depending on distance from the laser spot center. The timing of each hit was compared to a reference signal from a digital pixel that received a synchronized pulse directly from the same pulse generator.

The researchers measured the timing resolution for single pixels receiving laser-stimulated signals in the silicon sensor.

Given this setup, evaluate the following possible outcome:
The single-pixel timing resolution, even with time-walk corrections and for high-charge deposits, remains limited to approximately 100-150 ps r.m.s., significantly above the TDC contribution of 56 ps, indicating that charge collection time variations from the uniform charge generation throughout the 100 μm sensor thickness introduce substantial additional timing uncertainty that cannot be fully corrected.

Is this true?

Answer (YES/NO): YES